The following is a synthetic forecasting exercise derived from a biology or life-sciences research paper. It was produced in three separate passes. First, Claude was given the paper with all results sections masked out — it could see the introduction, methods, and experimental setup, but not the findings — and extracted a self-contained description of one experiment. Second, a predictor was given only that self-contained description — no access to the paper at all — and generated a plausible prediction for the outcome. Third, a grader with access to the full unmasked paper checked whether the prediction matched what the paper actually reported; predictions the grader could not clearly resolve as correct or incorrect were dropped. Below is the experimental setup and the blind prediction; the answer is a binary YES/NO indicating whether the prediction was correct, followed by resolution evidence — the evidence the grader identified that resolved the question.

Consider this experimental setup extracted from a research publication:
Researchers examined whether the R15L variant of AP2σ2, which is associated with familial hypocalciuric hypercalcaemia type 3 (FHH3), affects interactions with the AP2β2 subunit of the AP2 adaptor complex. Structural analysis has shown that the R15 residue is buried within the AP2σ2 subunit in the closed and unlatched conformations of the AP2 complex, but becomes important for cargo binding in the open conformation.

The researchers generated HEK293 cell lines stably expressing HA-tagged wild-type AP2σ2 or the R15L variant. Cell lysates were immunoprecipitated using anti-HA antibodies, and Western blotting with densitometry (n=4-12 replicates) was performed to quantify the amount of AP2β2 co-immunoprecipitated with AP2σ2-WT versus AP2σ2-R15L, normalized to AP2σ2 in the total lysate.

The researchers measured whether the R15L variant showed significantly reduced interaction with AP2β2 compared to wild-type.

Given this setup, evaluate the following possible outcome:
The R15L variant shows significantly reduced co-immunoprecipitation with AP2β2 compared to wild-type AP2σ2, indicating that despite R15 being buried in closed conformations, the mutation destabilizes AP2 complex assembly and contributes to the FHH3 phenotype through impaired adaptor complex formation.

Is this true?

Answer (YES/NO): YES